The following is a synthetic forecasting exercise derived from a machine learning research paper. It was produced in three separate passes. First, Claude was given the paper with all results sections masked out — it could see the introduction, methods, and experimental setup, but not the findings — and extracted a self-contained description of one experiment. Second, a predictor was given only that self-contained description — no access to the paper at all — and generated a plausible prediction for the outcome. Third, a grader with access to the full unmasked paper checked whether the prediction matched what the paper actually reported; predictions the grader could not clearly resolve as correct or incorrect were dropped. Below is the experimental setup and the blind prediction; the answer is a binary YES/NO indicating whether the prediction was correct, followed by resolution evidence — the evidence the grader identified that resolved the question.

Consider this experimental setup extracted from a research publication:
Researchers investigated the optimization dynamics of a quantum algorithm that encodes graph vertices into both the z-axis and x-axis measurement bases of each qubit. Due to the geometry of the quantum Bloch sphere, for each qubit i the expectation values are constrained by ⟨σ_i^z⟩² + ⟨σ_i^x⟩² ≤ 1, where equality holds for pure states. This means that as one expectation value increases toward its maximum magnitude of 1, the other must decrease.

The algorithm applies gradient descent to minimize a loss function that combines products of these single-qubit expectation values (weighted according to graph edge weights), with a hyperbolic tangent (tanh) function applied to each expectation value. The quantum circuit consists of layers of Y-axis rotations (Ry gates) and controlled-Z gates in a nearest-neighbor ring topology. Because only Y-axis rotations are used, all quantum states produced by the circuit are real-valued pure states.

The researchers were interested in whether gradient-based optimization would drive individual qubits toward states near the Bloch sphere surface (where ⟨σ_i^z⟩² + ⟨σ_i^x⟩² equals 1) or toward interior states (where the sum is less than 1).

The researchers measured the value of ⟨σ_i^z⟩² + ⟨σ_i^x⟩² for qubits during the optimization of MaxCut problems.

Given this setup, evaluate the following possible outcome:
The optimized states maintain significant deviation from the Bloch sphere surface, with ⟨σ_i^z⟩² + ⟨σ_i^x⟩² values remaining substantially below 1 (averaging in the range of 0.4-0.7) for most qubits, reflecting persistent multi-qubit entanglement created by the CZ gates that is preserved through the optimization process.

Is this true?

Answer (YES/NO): NO